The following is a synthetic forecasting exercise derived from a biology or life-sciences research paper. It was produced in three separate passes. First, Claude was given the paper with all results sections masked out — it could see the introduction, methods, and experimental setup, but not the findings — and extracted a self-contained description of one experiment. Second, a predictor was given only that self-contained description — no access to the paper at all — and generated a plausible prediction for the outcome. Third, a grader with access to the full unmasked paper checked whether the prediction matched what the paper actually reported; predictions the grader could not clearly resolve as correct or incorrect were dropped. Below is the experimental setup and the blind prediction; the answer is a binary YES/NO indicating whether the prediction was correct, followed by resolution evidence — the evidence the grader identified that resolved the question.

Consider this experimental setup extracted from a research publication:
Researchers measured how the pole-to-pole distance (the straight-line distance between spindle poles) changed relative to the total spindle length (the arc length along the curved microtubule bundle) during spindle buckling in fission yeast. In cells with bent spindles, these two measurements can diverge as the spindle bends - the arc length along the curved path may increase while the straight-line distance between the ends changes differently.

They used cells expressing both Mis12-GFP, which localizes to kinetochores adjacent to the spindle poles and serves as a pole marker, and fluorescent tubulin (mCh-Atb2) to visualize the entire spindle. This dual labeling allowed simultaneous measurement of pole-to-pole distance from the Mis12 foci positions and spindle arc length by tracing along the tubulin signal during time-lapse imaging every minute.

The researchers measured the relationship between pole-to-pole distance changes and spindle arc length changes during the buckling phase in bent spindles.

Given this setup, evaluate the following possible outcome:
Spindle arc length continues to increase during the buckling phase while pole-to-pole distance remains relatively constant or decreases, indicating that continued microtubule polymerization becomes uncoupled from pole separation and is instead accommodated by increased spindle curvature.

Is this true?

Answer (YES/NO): YES